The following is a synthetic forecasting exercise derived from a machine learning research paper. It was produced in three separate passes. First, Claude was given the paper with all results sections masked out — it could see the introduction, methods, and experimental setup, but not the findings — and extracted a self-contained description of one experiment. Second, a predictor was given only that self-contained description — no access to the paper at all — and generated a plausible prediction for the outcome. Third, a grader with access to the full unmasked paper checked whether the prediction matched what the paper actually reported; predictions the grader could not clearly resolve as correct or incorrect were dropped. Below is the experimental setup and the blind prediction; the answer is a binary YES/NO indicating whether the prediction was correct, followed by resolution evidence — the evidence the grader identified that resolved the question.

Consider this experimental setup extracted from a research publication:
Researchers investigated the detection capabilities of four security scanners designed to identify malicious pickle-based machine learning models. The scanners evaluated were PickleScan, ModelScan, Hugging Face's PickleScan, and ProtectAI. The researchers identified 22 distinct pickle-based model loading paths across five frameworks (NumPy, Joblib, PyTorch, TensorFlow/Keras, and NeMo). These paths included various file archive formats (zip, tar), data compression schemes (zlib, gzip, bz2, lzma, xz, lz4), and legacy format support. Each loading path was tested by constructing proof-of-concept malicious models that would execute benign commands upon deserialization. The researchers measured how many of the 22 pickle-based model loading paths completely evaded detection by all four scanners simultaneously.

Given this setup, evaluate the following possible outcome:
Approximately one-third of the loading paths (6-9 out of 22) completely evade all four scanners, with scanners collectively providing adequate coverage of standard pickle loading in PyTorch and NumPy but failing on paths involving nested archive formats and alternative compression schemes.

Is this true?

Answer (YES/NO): NO